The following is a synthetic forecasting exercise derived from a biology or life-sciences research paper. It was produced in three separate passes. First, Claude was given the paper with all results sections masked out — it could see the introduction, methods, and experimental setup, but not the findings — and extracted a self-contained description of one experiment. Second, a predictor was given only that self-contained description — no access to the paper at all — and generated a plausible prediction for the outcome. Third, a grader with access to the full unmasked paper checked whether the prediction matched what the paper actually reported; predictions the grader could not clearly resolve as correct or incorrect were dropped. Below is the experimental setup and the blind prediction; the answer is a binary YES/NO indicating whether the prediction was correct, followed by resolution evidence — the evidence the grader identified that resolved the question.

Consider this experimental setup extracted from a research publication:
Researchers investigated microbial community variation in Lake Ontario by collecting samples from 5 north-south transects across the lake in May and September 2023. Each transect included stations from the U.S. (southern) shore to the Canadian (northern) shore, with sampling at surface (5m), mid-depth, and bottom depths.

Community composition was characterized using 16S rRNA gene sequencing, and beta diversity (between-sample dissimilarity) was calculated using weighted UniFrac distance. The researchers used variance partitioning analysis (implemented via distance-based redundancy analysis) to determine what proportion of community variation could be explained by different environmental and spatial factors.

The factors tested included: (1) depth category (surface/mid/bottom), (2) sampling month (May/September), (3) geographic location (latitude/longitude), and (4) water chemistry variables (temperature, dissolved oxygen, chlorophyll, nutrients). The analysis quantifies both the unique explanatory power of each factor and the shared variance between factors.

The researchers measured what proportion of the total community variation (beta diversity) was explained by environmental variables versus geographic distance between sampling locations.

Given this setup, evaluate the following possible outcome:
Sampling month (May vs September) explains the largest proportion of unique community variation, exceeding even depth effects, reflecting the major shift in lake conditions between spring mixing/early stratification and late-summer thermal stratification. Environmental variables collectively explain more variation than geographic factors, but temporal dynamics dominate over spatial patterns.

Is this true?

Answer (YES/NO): NO